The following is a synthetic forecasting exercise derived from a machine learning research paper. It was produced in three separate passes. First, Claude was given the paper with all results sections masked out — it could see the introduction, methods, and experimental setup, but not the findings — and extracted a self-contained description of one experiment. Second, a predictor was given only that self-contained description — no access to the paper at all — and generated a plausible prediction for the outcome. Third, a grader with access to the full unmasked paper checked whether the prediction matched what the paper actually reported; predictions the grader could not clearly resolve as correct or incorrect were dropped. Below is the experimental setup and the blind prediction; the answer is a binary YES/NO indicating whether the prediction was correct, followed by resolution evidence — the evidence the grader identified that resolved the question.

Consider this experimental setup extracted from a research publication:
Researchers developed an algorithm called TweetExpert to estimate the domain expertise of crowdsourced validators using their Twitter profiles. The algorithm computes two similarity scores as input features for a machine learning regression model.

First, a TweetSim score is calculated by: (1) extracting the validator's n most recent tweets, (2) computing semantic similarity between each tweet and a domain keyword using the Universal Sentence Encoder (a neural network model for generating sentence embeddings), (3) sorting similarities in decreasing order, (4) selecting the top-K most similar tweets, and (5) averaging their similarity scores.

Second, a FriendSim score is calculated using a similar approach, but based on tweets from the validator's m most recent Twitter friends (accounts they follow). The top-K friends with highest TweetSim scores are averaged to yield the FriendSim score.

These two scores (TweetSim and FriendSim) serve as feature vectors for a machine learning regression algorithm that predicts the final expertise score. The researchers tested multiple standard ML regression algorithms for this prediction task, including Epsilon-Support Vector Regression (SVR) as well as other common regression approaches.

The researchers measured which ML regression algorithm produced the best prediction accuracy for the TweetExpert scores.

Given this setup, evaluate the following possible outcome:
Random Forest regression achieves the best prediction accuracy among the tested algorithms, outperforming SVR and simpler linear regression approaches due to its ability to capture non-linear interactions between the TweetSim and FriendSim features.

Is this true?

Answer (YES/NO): NO